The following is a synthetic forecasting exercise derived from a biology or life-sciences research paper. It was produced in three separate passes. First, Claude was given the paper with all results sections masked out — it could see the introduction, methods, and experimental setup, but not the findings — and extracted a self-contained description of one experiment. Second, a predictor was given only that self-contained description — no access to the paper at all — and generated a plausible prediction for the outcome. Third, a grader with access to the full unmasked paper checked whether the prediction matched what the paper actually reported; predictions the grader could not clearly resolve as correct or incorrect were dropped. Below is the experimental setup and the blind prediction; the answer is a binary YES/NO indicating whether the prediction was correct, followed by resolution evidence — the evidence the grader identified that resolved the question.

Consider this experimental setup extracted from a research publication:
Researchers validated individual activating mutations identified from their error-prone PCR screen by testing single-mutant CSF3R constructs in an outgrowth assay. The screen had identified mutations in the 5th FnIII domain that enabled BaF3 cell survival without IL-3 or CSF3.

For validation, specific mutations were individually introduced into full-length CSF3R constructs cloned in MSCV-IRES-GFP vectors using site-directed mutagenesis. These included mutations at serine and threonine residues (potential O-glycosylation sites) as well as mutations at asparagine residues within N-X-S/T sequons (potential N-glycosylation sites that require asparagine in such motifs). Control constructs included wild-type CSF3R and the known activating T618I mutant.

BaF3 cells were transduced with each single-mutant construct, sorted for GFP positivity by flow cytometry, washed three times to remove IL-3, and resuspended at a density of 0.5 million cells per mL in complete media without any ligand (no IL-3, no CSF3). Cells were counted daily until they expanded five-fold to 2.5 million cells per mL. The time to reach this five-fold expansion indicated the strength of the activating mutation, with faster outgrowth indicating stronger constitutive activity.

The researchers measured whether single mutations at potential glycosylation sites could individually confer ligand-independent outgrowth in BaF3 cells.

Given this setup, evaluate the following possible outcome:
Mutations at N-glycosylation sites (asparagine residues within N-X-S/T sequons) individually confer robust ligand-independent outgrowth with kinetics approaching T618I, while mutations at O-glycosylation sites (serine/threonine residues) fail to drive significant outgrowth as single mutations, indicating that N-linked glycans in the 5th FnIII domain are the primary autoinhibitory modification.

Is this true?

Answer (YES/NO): NO